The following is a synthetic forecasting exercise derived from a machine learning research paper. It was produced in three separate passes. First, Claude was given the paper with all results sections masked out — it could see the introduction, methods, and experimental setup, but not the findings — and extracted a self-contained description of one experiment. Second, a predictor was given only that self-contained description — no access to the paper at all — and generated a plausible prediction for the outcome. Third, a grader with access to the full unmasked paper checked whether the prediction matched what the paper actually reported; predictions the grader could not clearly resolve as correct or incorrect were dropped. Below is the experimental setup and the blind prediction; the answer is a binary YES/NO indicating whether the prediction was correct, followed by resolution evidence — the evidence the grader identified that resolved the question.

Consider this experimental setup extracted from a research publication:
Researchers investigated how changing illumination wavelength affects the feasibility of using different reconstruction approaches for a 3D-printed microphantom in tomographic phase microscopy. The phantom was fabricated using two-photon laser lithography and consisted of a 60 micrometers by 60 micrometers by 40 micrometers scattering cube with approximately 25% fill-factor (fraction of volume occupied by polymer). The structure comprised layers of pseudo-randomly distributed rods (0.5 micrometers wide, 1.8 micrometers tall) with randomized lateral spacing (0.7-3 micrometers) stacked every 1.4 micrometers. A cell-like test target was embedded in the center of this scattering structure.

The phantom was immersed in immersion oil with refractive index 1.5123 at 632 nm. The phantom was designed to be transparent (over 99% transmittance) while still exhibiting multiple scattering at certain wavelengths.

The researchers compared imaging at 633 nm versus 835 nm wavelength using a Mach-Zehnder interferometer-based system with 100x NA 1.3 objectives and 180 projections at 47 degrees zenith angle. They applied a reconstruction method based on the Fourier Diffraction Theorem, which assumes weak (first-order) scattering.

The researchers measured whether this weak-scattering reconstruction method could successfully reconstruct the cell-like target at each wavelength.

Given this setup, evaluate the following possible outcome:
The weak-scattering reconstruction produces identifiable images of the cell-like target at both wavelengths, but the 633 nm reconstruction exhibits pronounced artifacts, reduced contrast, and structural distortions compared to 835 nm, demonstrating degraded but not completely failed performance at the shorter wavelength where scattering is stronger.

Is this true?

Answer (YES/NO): NO